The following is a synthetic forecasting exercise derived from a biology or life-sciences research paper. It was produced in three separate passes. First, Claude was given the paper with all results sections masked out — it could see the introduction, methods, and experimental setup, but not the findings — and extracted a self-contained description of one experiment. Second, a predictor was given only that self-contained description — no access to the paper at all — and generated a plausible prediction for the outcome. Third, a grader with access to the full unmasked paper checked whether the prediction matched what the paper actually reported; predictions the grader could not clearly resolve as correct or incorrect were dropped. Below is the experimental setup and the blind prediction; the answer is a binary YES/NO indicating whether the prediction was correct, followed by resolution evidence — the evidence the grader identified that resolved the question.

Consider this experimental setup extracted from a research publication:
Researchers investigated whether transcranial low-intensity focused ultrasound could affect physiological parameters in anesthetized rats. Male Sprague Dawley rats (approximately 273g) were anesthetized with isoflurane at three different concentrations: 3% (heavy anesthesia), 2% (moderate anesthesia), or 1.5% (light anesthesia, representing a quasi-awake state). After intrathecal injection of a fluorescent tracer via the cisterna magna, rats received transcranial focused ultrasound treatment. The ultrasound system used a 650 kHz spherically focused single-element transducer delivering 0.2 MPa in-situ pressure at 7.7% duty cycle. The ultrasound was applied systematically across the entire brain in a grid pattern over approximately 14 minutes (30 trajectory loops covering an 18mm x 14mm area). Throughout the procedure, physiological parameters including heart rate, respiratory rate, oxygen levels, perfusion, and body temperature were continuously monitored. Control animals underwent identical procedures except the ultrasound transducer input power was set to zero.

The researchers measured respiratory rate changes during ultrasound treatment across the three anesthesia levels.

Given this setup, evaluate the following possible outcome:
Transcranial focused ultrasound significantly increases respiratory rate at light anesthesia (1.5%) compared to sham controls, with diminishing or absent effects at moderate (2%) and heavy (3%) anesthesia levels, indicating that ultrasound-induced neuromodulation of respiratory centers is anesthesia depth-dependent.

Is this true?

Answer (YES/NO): NO